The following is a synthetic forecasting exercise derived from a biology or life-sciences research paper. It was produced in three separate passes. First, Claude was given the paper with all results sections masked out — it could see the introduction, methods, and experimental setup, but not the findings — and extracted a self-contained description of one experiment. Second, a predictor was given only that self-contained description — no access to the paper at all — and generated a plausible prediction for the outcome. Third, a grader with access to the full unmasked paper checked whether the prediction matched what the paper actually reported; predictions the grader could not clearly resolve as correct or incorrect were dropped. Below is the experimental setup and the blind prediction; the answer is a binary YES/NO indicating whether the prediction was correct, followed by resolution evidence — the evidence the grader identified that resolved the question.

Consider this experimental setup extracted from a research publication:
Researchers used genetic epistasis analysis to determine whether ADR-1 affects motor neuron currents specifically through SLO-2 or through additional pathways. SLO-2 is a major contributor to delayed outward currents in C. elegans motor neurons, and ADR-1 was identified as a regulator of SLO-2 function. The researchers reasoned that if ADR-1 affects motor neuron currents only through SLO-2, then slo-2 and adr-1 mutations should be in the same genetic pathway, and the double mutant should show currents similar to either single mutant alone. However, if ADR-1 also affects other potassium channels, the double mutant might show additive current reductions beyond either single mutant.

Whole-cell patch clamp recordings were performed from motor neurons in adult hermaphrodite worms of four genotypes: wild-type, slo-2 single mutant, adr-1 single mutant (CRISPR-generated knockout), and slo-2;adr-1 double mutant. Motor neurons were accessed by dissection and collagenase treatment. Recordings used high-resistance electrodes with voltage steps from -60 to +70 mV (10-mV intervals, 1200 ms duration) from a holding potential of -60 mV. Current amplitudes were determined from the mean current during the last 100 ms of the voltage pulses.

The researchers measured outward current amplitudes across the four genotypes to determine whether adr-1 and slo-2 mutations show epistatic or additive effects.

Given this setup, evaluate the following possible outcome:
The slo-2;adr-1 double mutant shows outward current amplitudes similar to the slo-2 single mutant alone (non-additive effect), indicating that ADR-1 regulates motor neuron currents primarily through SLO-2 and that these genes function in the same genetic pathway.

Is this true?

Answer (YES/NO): YES